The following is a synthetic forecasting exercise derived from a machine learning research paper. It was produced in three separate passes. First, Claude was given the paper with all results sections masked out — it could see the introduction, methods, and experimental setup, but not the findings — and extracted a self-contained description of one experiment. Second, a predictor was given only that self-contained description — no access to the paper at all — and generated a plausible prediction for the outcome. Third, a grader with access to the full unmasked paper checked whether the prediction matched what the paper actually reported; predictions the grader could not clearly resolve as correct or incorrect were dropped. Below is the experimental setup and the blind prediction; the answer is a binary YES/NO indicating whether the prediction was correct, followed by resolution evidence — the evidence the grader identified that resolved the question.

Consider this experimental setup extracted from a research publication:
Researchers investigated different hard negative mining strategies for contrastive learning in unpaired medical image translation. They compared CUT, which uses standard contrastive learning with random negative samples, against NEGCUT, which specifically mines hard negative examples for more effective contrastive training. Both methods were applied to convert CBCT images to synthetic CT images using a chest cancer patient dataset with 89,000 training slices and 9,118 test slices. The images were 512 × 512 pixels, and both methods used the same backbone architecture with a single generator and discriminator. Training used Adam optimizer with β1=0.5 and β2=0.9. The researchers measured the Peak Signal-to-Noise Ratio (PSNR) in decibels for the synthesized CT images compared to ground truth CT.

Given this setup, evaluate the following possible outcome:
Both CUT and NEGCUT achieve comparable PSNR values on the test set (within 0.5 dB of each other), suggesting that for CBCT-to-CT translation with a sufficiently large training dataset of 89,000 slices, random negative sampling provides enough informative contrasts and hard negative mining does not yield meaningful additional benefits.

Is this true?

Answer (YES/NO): YES